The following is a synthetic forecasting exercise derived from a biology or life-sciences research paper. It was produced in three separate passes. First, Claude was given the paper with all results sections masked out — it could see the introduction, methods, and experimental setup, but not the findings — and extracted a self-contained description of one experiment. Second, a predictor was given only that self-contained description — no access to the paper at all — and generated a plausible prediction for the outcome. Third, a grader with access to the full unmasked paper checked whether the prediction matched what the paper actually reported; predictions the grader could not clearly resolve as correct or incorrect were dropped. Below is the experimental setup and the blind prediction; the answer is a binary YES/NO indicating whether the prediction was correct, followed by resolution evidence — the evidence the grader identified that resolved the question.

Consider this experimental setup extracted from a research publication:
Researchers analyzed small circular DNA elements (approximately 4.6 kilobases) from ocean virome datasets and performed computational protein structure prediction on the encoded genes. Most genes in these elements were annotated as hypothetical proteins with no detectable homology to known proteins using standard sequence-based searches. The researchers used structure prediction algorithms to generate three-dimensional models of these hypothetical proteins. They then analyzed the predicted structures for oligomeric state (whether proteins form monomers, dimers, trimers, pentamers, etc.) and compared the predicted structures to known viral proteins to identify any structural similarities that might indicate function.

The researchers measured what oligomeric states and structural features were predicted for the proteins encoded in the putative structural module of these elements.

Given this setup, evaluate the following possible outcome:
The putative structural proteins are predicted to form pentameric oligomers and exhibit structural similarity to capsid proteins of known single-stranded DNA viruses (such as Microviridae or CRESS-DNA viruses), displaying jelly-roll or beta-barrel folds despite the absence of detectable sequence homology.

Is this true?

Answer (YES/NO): NO